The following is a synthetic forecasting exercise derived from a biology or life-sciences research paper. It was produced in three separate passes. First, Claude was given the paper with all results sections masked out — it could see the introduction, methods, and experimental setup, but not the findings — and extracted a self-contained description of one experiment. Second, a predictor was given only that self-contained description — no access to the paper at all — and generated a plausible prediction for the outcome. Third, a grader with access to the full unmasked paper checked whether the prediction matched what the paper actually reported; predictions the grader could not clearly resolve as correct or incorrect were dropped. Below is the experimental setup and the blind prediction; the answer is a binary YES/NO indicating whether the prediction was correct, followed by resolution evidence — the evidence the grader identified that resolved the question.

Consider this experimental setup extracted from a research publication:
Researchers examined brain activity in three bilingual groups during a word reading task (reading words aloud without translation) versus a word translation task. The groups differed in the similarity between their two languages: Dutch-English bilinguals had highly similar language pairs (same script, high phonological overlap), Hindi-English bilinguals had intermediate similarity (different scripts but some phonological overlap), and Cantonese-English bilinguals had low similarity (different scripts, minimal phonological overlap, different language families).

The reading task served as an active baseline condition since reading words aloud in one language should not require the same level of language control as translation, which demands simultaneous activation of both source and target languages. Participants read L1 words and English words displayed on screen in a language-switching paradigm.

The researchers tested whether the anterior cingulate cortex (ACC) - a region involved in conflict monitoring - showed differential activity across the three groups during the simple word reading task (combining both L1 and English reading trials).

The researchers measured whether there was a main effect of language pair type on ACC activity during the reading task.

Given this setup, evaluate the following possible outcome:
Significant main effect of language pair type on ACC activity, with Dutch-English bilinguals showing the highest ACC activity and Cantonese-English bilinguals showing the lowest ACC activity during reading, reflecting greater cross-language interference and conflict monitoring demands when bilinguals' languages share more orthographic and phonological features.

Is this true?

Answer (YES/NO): NO